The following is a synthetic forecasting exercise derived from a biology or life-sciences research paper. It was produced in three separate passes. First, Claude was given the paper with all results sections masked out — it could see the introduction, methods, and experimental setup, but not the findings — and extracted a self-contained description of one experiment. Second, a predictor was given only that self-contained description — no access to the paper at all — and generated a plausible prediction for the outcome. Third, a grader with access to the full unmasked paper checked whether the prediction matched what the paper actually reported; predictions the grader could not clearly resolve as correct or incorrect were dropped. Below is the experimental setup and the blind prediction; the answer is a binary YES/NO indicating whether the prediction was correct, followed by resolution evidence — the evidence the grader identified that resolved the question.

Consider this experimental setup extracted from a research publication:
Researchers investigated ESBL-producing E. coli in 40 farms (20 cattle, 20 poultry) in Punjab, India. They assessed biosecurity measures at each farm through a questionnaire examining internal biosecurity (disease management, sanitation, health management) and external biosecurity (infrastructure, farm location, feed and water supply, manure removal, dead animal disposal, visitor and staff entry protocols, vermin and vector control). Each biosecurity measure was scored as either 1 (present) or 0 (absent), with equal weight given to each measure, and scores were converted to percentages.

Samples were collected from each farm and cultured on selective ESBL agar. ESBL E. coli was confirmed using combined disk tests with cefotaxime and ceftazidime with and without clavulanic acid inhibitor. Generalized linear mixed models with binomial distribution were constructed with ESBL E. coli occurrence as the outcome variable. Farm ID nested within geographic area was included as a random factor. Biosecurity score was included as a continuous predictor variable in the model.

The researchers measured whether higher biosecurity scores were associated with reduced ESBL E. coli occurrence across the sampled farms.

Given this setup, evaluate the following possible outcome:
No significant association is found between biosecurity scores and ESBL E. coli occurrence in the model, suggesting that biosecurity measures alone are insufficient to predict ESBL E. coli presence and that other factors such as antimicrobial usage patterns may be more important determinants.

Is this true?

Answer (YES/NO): NO